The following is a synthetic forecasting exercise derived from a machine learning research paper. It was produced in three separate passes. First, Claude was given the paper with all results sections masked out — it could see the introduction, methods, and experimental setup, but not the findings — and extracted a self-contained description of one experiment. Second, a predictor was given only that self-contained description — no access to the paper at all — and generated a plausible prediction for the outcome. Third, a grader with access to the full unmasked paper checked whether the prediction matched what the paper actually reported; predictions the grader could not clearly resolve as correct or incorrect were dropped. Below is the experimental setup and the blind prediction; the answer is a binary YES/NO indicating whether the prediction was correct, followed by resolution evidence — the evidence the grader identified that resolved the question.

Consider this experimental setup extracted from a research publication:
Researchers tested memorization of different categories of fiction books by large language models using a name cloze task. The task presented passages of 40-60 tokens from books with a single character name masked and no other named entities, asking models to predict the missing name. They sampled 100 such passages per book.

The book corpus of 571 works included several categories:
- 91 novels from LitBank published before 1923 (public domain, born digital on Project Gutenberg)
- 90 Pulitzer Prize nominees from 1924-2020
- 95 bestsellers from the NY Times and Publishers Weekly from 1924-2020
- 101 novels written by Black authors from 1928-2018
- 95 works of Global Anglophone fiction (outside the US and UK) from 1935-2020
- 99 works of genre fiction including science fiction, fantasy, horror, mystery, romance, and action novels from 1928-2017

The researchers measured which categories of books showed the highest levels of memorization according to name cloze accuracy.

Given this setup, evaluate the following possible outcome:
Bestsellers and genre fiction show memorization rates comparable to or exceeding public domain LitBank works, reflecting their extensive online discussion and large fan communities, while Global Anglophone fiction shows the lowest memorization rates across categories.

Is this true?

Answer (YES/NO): NO